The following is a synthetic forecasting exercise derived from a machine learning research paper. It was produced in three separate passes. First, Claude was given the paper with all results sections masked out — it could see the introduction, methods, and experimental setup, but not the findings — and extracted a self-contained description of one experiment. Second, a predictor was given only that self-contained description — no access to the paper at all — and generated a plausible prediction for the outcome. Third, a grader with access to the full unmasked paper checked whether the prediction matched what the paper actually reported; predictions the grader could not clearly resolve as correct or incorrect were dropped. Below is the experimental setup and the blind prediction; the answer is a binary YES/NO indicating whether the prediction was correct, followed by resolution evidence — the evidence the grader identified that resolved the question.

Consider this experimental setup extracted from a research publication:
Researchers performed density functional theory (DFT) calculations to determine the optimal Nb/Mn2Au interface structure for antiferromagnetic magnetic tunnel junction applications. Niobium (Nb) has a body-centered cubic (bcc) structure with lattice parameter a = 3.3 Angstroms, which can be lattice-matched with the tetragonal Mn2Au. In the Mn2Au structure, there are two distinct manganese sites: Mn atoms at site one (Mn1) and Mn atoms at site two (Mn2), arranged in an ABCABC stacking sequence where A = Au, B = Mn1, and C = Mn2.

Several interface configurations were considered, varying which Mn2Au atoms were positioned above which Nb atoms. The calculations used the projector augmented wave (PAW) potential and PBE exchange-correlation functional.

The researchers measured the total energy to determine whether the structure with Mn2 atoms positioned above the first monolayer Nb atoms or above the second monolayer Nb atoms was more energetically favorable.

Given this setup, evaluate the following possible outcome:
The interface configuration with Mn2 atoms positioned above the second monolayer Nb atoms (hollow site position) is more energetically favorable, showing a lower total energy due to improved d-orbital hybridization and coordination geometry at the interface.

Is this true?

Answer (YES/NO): YES